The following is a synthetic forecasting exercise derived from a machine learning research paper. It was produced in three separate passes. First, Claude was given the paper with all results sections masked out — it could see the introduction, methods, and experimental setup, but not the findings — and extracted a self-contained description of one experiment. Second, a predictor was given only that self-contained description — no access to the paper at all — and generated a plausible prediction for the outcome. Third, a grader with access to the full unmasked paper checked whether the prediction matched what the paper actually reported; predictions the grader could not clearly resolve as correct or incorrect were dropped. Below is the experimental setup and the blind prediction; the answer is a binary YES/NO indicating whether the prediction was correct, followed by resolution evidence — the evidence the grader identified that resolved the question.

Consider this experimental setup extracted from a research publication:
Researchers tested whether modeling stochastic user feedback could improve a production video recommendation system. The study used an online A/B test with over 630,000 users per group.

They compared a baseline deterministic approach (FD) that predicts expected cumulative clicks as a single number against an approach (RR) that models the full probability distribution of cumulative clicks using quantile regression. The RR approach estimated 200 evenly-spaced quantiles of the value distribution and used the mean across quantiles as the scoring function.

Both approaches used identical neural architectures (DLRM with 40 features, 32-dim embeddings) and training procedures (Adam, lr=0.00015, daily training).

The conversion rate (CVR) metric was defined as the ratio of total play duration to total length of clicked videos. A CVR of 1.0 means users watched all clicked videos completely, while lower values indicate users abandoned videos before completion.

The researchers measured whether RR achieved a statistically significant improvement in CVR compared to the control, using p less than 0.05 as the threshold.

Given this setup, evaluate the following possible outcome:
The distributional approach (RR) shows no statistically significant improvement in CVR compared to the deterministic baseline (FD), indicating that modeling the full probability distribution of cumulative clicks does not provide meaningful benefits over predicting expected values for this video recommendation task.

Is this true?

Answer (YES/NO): NO